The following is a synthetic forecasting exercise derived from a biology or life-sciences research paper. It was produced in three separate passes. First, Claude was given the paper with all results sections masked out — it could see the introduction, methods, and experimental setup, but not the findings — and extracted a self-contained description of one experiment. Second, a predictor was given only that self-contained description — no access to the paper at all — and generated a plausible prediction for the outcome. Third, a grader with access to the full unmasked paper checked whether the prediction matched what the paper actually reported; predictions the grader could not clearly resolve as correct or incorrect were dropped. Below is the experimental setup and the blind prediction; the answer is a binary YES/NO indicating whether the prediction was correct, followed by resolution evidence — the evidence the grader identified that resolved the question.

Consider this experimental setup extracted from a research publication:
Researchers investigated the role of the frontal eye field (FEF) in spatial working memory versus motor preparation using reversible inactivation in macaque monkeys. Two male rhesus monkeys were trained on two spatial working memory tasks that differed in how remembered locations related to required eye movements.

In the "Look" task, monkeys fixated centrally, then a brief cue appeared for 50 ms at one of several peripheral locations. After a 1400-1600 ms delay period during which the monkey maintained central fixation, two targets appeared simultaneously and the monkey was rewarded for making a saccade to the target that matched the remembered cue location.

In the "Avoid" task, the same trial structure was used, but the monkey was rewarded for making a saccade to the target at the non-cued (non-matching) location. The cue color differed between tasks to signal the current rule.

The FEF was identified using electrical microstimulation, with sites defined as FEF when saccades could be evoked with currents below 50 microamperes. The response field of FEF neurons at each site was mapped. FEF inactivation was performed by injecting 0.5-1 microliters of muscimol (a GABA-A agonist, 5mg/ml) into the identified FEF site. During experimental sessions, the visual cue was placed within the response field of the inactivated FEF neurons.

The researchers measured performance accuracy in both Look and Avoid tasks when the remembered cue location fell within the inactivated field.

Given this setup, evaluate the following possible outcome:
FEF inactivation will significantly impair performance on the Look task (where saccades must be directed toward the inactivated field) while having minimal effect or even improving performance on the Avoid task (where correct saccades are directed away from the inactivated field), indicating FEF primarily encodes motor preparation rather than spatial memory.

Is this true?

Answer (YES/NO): YES